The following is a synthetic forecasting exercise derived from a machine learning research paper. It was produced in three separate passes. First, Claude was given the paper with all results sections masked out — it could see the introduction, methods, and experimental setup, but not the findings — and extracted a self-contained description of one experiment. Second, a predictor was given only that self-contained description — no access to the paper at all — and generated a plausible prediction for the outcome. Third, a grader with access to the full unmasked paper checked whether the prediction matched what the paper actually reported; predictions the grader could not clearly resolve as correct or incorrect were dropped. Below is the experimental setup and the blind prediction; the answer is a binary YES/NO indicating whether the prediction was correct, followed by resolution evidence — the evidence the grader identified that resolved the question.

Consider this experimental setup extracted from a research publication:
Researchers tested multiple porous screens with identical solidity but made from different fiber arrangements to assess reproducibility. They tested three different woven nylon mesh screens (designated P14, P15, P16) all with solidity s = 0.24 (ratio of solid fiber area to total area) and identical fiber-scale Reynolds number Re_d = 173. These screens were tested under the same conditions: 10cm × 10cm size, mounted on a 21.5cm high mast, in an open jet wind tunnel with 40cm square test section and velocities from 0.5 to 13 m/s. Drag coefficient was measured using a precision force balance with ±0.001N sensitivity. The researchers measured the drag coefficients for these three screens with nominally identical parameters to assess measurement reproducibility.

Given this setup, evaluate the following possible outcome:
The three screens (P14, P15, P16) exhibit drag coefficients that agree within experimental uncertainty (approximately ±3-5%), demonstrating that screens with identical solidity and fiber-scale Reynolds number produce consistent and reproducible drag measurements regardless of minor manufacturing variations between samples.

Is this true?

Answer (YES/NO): YES